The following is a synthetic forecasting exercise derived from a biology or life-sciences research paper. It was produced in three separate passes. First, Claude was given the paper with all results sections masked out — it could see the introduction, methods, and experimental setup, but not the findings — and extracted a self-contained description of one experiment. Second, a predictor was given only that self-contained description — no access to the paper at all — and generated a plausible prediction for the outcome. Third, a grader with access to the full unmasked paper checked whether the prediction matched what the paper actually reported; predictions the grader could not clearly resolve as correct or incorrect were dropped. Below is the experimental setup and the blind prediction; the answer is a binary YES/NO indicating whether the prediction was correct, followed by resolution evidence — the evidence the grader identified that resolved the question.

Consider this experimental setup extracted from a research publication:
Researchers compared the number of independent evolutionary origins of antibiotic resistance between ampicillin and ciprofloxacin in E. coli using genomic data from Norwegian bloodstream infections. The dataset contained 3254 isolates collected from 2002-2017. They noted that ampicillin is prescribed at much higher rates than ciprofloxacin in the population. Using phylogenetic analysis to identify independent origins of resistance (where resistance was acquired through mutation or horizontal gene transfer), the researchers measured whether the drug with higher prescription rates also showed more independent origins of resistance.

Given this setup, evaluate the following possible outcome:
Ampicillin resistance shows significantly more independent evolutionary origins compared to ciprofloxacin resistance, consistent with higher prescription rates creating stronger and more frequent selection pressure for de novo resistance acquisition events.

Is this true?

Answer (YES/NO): YES